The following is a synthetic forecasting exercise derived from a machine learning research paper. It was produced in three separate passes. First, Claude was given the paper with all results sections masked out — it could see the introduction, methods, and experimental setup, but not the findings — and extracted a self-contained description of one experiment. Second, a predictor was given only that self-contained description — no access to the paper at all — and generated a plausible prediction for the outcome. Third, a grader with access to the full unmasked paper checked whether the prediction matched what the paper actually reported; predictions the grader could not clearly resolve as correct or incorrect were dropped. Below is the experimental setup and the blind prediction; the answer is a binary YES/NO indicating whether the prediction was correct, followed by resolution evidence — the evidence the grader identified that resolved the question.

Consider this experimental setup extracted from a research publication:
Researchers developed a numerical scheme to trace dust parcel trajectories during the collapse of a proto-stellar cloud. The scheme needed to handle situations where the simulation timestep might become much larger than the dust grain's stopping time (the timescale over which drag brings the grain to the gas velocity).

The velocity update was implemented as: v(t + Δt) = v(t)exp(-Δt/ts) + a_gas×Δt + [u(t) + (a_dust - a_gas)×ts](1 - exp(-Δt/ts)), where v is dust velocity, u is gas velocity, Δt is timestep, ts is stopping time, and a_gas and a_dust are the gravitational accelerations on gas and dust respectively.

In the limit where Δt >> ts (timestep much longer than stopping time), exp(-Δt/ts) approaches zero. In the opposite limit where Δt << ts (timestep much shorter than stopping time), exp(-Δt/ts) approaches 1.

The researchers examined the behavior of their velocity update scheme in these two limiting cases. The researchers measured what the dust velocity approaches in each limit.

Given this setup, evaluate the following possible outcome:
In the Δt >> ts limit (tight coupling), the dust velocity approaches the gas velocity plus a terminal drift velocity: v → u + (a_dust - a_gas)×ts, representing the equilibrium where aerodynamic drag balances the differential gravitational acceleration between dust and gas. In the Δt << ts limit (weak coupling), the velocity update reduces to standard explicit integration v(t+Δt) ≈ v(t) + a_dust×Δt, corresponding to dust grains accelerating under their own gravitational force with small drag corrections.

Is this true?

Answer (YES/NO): YES